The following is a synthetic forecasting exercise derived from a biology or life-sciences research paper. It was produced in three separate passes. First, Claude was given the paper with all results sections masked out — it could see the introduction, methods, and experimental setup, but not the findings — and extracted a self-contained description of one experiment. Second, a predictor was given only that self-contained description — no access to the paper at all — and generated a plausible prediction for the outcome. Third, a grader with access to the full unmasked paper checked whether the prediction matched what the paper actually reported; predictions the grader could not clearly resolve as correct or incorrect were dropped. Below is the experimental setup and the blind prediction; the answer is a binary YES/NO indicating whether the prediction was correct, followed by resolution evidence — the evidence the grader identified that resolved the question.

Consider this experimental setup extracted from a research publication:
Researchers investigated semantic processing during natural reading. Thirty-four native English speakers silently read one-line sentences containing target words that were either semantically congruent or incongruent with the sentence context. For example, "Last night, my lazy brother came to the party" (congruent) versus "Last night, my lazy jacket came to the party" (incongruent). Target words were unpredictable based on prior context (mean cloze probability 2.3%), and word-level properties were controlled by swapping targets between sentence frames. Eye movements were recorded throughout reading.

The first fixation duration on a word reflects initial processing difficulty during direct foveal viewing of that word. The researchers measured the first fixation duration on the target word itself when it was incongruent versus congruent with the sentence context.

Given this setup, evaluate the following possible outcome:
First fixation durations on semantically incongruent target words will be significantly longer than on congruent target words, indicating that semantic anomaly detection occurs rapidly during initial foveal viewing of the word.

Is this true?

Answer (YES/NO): YES